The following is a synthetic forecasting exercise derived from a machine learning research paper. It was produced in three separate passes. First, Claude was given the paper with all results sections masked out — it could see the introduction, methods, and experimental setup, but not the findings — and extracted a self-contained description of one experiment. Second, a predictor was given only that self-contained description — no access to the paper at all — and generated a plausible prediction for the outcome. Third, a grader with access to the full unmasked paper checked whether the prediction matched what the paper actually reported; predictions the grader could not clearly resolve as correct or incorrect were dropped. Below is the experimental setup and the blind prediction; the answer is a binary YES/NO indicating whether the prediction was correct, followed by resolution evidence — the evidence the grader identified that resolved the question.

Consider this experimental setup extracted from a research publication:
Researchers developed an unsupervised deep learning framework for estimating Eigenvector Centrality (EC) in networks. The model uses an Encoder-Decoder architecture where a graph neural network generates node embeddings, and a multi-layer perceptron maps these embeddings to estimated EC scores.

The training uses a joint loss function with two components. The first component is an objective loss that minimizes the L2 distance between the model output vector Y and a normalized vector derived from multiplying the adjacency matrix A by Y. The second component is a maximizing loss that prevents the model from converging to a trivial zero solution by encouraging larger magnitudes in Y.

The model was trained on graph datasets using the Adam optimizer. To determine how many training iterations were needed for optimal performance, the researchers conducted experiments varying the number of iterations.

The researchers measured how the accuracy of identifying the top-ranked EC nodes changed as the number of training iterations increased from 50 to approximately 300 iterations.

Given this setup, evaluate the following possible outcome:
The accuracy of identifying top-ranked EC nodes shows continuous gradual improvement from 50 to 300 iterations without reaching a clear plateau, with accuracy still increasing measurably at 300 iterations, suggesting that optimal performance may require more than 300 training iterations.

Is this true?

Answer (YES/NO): NO